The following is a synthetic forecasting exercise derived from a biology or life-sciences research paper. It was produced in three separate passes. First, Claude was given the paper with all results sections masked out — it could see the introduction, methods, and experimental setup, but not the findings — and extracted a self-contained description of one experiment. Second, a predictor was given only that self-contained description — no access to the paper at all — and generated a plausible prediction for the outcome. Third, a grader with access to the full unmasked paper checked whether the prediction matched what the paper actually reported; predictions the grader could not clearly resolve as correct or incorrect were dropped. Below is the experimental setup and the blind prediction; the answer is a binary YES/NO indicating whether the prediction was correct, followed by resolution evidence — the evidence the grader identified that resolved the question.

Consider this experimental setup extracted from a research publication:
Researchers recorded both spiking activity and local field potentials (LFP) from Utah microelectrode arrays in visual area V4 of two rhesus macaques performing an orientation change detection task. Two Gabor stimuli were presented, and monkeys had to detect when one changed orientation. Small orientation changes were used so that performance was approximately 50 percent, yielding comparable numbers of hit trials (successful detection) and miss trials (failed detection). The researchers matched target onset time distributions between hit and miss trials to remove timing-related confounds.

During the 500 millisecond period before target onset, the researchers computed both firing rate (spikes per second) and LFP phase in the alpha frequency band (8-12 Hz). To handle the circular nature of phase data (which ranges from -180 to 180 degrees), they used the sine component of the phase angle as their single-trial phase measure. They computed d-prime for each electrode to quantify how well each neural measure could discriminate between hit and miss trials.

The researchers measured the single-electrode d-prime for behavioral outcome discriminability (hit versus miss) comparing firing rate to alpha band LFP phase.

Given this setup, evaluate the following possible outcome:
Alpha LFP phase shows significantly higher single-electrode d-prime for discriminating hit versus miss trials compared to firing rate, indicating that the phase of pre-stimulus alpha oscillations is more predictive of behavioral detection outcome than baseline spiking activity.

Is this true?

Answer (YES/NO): NO